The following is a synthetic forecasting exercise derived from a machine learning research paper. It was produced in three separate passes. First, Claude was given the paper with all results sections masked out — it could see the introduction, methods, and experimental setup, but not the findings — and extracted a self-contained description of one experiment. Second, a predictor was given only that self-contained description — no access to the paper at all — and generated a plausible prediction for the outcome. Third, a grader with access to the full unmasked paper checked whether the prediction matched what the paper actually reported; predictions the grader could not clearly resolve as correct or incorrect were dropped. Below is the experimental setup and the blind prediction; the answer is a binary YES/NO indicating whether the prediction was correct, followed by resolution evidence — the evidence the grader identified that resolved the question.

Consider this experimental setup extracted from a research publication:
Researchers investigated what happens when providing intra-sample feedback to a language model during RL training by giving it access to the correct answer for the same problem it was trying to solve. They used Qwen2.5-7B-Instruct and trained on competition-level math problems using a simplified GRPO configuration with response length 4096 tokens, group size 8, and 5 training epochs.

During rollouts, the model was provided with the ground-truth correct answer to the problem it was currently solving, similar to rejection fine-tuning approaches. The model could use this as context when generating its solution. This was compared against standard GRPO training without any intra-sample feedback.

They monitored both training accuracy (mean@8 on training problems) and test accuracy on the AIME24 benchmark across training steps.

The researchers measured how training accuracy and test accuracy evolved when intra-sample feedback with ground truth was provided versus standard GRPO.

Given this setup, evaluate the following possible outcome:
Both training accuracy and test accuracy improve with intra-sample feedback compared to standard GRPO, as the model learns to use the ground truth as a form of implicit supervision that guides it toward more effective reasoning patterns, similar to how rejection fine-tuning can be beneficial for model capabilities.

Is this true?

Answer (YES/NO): NO